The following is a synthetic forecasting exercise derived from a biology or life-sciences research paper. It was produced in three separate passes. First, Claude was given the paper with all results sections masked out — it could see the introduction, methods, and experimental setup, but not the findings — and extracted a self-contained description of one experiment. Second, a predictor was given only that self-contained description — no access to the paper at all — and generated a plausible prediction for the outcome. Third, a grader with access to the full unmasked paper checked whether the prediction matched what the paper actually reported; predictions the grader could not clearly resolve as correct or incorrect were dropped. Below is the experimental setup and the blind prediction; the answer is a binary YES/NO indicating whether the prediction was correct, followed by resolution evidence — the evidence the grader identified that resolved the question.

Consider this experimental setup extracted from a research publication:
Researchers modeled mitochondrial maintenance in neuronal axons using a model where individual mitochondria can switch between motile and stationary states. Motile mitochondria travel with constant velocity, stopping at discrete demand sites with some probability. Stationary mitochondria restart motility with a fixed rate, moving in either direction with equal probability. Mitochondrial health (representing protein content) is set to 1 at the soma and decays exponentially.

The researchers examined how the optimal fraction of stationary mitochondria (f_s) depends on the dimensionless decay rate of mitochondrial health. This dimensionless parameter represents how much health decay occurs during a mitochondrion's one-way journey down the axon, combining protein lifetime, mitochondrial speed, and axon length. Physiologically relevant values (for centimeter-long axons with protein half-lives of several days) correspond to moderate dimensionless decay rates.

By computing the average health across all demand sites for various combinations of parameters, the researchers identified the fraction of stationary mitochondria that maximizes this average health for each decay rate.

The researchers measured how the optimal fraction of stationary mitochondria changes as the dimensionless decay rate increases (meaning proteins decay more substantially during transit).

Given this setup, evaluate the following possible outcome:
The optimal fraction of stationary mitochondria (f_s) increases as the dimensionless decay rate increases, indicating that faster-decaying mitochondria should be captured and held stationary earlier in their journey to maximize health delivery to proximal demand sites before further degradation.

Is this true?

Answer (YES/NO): NO